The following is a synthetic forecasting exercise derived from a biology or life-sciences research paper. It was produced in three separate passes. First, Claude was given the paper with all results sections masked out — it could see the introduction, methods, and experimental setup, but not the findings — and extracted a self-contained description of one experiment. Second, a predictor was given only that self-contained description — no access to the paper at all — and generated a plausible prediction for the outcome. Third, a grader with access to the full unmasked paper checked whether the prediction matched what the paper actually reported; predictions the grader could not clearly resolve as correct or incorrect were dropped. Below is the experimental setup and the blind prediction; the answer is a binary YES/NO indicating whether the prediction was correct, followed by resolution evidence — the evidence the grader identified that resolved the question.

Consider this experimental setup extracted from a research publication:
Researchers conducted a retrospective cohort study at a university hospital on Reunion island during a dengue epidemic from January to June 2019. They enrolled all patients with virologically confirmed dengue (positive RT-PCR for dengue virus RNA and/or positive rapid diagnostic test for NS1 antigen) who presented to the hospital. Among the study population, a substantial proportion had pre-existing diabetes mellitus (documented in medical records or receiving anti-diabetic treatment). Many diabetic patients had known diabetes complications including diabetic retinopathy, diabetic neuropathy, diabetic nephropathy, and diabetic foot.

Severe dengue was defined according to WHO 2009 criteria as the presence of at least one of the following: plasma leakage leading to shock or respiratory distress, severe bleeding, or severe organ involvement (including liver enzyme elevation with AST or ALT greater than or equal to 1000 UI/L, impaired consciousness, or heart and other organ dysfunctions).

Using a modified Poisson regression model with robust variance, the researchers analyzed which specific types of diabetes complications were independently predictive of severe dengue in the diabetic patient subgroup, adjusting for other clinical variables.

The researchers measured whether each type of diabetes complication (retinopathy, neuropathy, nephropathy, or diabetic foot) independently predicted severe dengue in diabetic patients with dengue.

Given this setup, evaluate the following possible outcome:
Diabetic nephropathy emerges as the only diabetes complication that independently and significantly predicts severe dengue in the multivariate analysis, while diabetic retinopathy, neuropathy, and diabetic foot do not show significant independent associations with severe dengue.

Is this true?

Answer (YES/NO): NO